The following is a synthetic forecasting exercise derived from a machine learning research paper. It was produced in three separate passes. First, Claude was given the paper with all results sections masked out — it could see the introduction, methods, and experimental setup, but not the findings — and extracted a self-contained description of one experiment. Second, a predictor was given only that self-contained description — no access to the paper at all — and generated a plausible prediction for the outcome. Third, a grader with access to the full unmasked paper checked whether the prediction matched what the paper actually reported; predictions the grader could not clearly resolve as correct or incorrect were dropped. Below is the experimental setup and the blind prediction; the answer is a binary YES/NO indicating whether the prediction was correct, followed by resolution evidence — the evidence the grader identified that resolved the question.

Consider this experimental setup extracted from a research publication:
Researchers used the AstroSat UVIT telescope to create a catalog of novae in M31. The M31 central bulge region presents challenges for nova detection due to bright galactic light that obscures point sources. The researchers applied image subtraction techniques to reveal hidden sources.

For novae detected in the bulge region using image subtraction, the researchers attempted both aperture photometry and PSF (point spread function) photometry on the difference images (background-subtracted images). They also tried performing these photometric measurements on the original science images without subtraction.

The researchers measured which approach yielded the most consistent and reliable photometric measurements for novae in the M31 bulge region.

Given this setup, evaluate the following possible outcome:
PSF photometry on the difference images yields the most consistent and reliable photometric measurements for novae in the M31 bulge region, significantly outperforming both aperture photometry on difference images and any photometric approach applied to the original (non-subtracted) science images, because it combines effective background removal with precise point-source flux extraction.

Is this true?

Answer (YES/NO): NO